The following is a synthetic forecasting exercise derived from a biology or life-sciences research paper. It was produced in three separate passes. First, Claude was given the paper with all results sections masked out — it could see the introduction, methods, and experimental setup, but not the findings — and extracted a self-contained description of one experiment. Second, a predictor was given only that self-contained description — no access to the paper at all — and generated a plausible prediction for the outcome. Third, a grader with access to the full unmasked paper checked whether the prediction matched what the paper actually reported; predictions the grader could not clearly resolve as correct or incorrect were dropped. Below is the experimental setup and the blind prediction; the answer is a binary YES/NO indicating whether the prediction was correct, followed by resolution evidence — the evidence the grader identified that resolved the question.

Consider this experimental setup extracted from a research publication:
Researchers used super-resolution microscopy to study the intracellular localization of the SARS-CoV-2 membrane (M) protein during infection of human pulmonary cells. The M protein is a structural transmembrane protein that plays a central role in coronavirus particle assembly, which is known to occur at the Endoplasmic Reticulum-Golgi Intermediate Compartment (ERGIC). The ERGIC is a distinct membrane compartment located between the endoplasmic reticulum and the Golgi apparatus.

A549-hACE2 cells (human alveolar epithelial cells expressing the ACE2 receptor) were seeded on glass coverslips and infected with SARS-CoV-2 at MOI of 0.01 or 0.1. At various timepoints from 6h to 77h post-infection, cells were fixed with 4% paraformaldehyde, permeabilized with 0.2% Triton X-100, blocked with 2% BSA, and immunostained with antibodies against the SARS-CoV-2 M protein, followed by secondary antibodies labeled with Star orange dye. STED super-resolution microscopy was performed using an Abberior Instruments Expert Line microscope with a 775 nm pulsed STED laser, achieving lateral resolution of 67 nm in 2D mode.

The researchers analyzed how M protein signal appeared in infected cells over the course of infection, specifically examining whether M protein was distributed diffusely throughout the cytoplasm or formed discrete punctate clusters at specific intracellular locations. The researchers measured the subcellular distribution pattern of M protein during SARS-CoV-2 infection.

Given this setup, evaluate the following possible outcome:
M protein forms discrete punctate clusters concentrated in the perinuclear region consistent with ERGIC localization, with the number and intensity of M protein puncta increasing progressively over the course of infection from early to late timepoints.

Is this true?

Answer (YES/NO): NO